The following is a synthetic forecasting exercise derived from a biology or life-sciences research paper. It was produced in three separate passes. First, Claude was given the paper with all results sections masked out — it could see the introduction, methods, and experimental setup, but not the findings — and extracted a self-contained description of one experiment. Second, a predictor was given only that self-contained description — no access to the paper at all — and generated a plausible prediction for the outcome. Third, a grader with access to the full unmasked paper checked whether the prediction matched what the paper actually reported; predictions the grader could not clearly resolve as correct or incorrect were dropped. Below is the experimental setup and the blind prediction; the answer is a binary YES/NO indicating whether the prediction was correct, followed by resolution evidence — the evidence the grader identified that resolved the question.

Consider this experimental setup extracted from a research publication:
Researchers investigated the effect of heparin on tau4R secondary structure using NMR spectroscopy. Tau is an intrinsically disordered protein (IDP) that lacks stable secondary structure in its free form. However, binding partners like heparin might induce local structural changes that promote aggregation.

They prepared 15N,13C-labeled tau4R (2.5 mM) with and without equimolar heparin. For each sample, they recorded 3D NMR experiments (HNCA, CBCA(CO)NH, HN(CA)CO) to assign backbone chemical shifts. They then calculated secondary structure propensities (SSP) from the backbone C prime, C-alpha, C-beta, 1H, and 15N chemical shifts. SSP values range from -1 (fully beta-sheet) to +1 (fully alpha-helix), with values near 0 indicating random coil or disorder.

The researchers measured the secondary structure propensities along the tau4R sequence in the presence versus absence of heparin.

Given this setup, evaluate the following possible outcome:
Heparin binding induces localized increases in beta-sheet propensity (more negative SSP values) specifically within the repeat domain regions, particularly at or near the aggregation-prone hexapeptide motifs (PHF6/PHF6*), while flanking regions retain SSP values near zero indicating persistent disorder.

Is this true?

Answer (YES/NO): NO